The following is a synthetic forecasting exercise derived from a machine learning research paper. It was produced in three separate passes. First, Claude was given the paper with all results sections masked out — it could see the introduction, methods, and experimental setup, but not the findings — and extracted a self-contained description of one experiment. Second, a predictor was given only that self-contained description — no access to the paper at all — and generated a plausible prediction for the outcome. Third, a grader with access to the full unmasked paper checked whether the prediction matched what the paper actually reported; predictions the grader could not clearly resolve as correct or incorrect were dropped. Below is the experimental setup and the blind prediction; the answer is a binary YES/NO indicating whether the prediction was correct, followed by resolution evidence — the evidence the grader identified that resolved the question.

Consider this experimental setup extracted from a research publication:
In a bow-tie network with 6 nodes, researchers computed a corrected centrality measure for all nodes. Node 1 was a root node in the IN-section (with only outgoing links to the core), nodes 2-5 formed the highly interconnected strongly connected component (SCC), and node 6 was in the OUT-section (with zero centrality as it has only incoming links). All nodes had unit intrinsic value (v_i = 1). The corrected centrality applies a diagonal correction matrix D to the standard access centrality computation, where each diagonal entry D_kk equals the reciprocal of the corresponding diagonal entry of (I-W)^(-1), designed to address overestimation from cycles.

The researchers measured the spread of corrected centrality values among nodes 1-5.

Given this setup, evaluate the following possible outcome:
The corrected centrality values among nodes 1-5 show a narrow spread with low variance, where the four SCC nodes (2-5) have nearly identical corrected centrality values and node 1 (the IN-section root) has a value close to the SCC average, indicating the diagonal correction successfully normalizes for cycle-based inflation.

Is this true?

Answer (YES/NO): NO